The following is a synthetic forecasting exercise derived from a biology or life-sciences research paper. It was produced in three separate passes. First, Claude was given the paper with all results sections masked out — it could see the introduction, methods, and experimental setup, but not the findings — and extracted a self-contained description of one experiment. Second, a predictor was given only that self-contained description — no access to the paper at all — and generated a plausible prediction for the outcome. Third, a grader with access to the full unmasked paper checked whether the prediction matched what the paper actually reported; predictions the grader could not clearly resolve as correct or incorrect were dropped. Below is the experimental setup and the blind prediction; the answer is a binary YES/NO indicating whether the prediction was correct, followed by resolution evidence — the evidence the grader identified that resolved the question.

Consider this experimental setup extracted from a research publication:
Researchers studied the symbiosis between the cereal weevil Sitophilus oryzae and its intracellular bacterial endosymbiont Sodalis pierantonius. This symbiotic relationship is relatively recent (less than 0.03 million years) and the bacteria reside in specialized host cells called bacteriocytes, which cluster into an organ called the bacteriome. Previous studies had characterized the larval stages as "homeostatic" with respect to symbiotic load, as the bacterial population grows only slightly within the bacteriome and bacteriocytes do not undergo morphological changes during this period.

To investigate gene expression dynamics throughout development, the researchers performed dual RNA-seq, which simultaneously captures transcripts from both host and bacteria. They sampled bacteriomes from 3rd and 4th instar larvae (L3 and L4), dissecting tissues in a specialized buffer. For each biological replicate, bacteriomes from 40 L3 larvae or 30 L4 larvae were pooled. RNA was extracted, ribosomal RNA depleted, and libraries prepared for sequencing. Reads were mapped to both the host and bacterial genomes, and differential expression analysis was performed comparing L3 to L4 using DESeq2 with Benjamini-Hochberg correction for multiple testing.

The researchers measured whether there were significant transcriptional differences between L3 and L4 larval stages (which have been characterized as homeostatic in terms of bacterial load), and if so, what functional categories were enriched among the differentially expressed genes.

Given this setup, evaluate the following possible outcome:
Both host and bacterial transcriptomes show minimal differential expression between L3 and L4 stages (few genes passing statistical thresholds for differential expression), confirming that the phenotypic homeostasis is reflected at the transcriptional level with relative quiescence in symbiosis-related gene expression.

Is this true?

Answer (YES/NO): NO